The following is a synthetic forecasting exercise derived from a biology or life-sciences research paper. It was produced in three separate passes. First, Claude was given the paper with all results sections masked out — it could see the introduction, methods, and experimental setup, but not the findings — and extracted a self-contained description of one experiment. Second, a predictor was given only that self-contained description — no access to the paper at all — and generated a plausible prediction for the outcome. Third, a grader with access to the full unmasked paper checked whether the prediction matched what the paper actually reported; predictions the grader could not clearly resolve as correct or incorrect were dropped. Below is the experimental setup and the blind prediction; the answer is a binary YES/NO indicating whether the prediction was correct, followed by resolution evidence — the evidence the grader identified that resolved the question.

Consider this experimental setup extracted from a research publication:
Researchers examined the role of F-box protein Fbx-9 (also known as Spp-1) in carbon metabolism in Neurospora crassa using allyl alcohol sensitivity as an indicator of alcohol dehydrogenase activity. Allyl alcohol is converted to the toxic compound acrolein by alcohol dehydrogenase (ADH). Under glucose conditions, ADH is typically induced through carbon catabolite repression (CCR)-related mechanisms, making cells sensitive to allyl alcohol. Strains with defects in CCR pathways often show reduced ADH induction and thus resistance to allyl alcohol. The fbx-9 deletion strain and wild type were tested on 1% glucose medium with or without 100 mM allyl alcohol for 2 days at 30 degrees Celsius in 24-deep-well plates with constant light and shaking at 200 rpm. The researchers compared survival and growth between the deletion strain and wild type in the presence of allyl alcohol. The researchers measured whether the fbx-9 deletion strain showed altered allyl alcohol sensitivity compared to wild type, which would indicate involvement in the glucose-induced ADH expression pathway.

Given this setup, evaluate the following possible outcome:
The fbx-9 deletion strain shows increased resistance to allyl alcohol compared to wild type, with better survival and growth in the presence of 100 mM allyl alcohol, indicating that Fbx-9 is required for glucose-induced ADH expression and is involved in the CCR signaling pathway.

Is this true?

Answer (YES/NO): NO